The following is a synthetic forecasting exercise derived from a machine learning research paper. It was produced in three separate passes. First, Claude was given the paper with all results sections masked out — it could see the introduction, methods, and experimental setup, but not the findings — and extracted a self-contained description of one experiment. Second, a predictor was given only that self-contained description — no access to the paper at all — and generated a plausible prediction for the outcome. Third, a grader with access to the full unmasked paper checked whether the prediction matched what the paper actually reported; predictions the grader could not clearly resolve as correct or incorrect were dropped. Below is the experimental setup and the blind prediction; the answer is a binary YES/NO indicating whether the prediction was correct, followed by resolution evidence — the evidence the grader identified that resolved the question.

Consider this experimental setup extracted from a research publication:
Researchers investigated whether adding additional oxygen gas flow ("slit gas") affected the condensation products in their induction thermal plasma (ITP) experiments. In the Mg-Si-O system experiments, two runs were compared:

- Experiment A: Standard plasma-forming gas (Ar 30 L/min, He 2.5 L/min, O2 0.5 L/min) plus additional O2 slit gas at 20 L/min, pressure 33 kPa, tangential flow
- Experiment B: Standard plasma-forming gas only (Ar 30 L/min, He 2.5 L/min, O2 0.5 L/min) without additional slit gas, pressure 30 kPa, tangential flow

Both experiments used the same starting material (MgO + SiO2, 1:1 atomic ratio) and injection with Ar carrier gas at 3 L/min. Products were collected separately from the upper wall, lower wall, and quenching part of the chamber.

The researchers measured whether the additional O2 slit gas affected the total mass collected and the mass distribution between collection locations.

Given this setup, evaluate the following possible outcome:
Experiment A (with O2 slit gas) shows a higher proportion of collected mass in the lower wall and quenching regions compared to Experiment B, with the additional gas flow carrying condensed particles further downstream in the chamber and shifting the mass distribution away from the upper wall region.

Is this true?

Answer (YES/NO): YES